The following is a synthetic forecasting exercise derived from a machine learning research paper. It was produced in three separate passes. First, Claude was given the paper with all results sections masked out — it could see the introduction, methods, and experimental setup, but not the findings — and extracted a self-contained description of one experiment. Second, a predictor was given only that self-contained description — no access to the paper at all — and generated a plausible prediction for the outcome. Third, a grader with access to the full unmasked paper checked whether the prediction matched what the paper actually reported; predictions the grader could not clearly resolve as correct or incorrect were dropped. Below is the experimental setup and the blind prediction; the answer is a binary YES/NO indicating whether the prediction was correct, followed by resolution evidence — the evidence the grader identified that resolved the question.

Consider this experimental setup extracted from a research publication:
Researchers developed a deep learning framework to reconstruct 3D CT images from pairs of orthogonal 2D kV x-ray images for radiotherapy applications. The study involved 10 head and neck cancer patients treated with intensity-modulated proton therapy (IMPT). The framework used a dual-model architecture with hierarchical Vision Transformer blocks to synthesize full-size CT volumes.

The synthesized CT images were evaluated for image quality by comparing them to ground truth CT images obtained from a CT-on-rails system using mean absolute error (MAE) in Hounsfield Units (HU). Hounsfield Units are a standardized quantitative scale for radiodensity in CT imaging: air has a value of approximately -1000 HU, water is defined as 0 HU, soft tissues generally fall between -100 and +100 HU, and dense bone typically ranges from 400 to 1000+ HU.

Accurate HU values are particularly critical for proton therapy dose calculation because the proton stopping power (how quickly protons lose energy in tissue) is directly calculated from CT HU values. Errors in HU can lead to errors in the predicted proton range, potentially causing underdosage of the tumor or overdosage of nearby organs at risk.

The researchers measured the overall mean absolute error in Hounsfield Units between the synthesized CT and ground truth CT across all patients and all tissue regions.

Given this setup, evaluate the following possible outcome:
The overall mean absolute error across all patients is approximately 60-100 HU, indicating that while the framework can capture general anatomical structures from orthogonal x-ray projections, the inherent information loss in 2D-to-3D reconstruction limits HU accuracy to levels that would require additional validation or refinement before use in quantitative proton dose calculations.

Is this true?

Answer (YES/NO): NO